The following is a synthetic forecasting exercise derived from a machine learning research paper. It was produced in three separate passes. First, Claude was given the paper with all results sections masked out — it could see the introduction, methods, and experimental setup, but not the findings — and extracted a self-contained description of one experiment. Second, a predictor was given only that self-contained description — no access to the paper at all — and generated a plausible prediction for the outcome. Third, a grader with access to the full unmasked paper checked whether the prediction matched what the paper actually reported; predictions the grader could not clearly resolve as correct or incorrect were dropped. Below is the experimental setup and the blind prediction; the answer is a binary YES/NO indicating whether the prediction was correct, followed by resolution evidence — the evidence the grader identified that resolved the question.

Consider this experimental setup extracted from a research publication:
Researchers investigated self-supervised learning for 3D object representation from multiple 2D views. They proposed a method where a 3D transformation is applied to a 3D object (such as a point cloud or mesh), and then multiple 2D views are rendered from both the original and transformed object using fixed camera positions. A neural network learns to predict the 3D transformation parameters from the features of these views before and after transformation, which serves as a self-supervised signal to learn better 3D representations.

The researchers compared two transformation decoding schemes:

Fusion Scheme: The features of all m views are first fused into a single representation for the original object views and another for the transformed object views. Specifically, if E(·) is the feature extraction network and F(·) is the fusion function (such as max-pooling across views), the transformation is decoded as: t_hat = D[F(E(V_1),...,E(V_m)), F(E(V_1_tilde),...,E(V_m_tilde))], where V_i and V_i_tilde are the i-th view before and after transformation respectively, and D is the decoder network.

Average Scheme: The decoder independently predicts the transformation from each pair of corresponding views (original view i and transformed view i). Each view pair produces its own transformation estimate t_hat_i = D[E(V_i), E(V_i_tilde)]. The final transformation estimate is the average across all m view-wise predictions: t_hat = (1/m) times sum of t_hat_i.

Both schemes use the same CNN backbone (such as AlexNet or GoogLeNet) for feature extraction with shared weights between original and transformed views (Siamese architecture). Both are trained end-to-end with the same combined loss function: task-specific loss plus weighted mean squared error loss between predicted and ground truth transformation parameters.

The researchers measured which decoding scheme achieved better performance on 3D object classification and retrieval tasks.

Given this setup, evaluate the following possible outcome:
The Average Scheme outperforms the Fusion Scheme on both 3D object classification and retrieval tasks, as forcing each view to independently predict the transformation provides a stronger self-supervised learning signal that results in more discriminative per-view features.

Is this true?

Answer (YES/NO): NO